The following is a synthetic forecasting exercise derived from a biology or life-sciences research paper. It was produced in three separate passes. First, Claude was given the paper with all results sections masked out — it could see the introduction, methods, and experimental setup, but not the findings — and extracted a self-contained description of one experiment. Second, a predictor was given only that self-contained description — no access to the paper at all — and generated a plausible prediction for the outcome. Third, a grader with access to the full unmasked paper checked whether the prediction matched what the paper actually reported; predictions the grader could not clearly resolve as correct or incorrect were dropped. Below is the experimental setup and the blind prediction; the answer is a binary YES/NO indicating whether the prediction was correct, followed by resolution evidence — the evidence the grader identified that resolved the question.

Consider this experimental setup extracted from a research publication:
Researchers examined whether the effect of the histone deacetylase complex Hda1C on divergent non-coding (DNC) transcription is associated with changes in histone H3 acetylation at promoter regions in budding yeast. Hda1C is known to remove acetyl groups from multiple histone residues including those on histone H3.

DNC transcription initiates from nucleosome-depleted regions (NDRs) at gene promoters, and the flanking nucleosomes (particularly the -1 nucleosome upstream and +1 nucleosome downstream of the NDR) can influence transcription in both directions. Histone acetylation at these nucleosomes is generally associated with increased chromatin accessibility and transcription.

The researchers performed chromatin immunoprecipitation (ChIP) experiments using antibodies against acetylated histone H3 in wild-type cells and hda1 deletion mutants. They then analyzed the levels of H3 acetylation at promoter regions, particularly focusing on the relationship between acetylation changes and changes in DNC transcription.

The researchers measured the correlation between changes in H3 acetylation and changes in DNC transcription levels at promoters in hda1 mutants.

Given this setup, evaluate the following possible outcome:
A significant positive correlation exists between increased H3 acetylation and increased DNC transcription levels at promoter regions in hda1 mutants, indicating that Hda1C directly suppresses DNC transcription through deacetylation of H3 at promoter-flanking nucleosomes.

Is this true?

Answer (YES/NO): YES